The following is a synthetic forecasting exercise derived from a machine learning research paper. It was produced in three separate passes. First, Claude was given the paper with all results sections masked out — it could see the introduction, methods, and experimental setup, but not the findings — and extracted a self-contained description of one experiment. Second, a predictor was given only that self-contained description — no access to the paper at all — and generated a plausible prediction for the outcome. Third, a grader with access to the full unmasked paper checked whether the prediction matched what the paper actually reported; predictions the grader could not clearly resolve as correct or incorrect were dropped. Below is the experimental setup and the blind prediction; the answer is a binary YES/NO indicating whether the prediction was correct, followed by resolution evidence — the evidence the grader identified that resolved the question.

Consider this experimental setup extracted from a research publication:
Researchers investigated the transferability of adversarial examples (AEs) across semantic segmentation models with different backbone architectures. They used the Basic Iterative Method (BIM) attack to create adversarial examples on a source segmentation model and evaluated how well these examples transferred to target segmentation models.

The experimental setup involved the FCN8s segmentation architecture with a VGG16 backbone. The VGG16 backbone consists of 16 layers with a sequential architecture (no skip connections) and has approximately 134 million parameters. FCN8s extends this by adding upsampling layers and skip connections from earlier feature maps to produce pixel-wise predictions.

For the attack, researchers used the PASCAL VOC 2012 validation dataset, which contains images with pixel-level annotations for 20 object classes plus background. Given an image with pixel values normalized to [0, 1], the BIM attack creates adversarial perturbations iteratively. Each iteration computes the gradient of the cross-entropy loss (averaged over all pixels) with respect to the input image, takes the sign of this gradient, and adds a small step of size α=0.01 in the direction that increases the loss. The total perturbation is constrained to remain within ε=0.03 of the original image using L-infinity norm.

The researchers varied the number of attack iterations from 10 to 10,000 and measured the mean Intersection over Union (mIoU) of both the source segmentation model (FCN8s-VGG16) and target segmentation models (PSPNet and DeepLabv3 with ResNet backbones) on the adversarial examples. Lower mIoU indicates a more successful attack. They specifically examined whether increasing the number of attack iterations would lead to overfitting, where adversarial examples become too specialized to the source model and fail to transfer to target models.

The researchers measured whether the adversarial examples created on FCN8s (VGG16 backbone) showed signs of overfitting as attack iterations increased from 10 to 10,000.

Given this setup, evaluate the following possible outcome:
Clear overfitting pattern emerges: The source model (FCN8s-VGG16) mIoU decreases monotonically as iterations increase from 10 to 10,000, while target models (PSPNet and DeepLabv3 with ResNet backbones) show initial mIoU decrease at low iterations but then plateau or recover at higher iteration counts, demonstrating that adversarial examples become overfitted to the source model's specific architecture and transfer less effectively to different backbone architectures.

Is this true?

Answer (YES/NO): NO